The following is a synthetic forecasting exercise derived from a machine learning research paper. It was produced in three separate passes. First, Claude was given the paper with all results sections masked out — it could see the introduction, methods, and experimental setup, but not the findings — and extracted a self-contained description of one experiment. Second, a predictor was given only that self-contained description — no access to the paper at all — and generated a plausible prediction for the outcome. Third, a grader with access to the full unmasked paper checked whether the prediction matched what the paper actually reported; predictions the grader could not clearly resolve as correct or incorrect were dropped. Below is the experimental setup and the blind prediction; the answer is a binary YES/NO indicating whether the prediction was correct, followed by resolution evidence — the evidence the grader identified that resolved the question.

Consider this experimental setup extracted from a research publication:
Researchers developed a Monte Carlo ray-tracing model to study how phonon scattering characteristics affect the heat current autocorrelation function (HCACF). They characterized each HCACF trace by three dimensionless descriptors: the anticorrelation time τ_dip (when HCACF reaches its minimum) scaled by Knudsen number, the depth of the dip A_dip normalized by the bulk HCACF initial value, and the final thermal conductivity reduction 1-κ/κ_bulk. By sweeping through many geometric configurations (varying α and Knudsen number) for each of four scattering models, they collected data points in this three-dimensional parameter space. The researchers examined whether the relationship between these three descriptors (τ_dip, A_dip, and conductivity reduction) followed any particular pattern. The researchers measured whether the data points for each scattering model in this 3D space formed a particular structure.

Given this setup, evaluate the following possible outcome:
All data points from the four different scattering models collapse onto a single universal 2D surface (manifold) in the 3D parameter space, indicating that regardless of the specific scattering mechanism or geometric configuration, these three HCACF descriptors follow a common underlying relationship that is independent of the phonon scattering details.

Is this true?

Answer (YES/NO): NO